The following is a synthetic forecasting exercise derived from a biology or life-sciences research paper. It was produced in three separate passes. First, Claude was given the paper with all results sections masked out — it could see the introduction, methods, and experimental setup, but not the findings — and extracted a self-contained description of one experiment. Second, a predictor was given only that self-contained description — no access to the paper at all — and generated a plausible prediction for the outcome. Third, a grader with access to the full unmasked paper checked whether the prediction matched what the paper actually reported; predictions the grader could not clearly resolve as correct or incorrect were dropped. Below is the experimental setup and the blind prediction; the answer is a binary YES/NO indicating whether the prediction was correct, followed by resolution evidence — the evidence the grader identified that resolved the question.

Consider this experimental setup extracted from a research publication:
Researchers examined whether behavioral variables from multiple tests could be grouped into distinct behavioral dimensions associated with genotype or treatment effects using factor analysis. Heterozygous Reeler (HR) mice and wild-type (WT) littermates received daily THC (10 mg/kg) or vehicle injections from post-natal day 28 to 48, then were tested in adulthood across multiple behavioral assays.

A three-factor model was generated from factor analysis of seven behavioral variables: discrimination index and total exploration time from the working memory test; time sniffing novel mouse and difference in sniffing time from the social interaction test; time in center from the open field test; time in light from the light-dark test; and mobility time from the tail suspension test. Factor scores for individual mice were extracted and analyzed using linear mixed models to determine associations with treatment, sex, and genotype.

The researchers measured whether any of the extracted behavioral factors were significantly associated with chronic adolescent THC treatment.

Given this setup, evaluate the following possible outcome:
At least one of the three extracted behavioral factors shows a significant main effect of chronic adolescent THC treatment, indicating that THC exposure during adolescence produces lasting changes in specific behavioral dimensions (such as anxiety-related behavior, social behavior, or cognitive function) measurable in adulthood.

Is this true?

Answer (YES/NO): YES